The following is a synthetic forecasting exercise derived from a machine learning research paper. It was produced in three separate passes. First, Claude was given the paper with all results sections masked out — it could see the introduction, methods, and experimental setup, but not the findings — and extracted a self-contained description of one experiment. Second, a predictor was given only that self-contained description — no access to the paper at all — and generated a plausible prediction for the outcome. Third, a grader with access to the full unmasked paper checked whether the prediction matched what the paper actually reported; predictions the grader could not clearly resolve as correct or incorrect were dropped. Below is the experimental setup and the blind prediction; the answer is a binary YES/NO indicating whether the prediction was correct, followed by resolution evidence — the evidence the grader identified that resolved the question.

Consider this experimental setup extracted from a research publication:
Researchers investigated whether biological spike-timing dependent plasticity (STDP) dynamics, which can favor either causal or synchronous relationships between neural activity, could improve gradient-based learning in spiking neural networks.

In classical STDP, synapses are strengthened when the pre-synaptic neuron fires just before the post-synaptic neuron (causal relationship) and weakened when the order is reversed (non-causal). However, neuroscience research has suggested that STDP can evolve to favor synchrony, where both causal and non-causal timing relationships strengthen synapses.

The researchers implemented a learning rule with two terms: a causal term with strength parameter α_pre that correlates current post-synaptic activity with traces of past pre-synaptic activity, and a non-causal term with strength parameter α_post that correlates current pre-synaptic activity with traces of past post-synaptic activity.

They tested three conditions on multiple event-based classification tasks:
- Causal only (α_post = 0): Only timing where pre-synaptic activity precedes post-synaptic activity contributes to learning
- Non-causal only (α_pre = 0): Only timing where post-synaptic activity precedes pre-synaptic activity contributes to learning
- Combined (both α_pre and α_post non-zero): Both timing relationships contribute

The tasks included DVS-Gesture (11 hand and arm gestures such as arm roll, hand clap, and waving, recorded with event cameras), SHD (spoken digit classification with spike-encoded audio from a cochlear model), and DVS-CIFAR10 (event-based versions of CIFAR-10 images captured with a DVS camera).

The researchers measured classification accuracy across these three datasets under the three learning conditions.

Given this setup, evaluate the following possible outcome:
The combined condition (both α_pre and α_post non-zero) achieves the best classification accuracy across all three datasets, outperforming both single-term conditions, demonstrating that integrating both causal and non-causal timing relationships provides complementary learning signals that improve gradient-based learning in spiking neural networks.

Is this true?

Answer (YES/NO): NO